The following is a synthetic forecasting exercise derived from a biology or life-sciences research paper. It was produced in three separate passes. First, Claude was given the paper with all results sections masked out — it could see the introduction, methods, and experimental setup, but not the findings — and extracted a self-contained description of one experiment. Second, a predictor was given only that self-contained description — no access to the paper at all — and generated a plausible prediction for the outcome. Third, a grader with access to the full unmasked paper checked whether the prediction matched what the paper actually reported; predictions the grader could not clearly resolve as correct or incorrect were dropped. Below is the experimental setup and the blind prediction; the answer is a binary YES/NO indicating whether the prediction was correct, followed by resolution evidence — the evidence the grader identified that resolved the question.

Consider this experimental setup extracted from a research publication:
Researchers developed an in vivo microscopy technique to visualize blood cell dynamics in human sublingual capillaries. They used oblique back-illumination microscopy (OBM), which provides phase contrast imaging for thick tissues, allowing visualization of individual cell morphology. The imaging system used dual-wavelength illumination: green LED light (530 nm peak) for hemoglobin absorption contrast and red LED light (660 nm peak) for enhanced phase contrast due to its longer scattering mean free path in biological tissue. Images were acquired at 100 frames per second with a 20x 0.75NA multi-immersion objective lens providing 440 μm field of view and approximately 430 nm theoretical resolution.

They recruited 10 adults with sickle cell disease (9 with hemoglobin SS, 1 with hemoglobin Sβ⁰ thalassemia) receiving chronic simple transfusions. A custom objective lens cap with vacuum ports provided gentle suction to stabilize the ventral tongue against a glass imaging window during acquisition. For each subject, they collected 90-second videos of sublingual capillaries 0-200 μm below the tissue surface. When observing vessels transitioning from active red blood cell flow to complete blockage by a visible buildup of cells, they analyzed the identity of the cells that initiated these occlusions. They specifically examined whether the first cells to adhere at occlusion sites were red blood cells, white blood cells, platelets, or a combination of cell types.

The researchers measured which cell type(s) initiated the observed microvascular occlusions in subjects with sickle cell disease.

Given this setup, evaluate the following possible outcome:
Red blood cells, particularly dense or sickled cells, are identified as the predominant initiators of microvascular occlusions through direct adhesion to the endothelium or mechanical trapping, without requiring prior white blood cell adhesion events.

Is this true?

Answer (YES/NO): YES